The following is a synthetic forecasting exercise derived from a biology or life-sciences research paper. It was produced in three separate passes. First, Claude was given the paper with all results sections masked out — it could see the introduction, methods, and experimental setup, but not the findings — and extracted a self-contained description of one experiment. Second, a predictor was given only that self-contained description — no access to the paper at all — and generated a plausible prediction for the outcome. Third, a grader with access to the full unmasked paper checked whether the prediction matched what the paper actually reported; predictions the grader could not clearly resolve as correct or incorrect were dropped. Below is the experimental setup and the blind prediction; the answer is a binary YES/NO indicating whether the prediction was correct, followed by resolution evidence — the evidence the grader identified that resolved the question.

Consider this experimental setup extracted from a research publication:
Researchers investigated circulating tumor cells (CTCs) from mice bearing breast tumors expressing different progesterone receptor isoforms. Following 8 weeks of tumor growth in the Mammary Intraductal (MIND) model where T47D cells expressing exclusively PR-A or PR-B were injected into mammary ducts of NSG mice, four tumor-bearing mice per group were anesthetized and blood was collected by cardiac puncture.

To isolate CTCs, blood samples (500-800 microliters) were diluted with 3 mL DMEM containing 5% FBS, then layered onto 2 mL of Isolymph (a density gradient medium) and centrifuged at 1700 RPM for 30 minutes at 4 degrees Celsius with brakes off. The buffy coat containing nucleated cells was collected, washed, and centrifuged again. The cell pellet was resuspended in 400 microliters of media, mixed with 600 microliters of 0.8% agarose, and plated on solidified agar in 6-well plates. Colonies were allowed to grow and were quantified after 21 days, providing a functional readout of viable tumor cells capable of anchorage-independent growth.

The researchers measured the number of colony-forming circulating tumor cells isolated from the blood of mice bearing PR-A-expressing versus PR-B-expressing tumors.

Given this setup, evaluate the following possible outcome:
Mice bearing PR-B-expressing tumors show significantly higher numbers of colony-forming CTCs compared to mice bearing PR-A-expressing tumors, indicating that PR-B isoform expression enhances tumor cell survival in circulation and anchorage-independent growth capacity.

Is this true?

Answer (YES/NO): NO